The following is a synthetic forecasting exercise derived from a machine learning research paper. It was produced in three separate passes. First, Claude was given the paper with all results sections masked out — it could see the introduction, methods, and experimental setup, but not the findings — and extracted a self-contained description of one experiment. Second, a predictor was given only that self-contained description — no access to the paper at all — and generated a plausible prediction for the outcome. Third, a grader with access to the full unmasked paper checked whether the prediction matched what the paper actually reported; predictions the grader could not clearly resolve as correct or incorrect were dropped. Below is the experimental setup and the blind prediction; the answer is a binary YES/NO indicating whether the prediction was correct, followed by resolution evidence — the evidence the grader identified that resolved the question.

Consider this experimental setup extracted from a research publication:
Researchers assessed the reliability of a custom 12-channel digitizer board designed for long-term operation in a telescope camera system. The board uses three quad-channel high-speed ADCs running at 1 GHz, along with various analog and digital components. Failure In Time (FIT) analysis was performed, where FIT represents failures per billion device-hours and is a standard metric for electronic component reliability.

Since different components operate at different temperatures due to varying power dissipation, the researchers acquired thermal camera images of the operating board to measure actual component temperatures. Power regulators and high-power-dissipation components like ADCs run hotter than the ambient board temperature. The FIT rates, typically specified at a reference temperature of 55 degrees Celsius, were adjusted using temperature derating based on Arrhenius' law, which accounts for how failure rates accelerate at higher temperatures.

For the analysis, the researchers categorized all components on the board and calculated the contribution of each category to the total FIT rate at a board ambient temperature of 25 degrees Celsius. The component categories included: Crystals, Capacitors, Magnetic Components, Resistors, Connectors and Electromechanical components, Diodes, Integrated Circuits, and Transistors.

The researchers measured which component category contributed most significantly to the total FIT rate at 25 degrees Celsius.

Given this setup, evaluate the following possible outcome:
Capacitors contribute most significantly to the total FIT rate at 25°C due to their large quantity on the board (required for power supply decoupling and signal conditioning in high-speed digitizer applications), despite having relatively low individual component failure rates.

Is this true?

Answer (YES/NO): NO